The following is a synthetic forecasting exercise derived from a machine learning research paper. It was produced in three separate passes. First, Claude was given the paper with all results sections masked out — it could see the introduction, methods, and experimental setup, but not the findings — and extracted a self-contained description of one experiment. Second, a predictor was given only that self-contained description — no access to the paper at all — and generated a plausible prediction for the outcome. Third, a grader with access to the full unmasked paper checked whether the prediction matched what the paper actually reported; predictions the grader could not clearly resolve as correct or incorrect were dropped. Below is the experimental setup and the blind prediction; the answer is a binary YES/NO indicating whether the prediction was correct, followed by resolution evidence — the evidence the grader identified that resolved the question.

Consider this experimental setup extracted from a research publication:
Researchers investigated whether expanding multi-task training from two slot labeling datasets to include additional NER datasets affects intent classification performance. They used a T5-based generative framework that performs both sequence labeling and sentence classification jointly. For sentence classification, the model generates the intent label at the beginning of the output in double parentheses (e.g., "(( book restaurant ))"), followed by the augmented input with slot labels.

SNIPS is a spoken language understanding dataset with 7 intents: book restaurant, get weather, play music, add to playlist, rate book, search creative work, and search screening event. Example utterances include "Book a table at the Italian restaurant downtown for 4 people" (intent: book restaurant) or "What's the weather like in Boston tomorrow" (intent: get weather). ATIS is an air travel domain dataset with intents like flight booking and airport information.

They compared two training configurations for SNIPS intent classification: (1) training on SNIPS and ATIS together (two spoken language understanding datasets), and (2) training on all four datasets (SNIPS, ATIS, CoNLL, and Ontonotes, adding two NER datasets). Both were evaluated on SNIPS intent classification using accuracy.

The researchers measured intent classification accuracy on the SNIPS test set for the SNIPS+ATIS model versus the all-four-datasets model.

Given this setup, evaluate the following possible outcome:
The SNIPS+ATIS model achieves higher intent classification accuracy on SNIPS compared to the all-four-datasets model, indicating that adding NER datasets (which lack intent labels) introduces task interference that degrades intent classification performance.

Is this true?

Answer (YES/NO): YES